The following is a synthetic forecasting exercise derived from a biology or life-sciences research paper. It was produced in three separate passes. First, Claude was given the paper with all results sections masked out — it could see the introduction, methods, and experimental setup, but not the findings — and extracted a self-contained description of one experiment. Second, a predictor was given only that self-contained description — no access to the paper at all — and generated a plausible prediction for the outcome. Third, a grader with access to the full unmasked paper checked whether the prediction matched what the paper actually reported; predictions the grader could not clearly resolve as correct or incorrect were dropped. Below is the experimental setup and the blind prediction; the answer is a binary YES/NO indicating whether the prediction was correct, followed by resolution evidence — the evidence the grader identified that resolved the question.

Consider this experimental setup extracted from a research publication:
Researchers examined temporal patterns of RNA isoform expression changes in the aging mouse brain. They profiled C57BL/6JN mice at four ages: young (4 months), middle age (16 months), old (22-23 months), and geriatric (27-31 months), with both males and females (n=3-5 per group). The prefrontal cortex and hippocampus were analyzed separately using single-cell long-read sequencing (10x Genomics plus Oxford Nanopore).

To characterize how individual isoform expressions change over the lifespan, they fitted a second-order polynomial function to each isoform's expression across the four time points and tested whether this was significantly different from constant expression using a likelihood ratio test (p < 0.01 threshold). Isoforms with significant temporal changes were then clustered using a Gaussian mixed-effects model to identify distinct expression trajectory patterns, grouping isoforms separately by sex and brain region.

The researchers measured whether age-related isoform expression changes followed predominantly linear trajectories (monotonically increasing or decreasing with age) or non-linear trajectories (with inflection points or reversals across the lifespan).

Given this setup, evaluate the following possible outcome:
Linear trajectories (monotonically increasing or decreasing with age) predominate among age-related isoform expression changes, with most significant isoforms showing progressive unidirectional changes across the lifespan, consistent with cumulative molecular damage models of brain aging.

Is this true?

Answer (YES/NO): NO